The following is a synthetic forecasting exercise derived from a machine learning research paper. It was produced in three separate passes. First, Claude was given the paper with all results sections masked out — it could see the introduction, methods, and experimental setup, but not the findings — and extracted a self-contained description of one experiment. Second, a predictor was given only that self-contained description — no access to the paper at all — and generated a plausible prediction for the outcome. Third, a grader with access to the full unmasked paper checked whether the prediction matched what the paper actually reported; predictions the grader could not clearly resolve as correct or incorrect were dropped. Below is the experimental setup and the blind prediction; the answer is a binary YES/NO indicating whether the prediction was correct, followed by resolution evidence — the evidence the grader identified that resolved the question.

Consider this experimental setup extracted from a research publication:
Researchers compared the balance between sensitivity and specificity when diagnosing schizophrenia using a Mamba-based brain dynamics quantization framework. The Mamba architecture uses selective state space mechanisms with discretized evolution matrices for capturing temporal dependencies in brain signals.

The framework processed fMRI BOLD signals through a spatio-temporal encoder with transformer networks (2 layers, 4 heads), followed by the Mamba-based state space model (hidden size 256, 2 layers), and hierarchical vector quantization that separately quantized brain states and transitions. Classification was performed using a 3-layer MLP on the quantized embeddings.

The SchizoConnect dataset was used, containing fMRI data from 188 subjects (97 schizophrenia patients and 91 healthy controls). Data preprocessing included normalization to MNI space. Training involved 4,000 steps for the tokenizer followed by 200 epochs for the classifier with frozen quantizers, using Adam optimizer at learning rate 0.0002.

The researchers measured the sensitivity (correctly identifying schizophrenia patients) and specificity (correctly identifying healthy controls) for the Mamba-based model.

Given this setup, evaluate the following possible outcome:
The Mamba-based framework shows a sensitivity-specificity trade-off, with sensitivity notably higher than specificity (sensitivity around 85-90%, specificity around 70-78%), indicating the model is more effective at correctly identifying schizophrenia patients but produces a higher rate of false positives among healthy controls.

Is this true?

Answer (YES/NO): NO